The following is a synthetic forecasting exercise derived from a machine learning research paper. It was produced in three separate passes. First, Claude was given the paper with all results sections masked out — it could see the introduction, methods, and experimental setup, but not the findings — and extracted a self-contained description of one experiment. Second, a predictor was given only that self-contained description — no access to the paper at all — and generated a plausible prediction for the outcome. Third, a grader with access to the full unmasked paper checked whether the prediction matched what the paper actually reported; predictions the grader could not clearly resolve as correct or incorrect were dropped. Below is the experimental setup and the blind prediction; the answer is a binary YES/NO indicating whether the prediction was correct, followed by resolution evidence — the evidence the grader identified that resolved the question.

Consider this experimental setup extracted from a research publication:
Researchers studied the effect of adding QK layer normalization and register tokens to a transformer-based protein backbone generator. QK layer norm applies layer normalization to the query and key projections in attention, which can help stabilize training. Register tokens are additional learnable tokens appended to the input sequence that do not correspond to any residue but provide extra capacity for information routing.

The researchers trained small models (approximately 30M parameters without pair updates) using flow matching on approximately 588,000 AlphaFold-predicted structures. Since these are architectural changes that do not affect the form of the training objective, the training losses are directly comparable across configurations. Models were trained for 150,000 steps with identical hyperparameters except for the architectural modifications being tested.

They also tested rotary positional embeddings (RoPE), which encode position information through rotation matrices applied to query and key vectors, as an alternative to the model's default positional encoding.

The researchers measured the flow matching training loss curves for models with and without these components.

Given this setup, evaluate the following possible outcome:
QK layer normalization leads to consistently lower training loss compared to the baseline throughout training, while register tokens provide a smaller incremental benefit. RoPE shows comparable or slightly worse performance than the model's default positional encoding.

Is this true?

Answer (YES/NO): NO